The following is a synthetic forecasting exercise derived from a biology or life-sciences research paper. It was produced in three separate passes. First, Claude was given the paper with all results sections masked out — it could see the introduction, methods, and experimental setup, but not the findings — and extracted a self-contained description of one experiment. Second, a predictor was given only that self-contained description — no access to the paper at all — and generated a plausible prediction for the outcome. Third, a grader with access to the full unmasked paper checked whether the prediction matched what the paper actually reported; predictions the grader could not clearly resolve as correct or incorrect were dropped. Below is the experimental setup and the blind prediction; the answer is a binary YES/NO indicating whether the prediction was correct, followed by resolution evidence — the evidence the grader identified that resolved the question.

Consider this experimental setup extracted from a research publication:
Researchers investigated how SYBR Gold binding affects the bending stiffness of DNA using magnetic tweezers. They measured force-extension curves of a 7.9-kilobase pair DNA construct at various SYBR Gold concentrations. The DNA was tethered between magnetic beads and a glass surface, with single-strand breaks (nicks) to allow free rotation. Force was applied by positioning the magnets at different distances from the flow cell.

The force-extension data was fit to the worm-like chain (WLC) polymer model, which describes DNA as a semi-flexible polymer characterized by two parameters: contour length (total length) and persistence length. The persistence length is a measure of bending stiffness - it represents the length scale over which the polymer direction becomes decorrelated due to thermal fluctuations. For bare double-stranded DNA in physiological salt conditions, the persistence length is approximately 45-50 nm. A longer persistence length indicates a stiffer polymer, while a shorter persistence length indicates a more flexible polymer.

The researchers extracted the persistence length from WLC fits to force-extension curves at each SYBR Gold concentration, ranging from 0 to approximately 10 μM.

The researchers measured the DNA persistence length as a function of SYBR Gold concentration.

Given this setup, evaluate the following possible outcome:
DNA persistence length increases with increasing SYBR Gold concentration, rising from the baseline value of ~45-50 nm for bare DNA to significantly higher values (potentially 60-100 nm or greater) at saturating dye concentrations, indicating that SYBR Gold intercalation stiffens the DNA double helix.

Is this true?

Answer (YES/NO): NO